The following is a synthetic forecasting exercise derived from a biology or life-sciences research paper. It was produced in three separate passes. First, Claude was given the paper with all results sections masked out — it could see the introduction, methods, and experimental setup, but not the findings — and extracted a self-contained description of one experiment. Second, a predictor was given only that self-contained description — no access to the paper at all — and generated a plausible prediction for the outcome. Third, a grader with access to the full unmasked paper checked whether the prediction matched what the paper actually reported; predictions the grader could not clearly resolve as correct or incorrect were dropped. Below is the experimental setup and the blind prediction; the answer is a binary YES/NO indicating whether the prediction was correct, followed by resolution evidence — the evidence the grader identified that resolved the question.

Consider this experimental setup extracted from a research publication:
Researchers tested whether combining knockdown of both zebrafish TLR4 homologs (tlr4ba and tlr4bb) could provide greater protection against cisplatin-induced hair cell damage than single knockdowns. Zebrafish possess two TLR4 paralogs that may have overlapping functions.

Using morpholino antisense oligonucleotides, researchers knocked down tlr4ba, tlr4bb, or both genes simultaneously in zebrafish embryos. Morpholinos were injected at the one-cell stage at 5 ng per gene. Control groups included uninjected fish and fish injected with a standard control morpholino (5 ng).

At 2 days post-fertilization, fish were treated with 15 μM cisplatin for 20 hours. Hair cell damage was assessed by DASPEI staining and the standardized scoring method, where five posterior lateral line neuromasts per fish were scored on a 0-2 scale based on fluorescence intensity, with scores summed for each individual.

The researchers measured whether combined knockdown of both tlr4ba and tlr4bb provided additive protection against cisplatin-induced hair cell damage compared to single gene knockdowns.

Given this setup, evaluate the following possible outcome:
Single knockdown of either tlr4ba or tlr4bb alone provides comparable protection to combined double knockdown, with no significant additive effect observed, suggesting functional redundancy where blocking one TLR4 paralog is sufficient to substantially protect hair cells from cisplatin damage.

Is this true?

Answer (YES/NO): NO